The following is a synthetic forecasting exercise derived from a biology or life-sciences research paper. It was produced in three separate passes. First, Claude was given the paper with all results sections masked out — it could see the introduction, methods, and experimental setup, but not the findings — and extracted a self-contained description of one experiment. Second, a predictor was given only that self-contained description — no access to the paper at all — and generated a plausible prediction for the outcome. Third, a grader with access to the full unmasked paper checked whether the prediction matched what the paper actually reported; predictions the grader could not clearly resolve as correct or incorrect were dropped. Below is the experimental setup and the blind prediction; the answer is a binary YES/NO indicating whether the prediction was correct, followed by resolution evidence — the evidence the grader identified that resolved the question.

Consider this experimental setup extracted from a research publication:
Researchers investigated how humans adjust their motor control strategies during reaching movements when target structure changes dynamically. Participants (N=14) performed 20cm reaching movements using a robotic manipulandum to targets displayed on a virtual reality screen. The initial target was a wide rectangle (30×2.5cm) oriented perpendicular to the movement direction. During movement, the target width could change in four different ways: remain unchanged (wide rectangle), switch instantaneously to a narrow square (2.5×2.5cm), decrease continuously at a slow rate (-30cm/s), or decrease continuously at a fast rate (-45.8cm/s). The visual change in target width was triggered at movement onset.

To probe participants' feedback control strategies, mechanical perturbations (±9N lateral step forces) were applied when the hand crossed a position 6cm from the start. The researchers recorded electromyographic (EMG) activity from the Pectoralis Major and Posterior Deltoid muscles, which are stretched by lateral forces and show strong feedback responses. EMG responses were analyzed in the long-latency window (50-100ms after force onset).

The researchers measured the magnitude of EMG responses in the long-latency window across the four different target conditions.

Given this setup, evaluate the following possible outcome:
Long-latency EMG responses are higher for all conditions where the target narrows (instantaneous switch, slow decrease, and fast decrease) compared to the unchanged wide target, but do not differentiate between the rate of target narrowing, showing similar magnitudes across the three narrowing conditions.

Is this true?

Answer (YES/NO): NO